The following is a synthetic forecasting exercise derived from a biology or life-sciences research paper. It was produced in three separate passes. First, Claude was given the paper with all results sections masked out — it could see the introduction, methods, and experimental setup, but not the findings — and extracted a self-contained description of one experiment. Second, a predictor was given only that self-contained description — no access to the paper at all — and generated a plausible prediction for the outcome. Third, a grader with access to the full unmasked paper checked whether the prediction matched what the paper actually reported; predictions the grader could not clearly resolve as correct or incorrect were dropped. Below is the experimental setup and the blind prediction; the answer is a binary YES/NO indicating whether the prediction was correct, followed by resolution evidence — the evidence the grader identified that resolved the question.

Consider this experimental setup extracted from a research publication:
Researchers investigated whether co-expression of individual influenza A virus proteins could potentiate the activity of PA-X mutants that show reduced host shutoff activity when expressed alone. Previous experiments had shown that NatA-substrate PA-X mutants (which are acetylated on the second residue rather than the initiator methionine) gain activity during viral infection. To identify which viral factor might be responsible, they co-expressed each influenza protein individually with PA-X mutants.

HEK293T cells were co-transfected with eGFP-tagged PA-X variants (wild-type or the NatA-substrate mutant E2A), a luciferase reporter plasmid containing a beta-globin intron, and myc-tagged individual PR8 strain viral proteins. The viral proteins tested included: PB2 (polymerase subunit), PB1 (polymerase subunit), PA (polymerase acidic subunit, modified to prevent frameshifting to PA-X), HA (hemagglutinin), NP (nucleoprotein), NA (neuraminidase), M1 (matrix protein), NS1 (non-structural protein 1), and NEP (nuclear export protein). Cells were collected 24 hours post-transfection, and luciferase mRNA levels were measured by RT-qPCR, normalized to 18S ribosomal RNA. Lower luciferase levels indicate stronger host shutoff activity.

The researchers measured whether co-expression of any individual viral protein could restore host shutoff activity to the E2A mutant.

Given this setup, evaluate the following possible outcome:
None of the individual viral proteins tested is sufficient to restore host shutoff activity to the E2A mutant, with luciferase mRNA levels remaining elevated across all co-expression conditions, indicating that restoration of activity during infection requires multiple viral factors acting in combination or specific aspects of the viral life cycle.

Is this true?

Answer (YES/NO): NO